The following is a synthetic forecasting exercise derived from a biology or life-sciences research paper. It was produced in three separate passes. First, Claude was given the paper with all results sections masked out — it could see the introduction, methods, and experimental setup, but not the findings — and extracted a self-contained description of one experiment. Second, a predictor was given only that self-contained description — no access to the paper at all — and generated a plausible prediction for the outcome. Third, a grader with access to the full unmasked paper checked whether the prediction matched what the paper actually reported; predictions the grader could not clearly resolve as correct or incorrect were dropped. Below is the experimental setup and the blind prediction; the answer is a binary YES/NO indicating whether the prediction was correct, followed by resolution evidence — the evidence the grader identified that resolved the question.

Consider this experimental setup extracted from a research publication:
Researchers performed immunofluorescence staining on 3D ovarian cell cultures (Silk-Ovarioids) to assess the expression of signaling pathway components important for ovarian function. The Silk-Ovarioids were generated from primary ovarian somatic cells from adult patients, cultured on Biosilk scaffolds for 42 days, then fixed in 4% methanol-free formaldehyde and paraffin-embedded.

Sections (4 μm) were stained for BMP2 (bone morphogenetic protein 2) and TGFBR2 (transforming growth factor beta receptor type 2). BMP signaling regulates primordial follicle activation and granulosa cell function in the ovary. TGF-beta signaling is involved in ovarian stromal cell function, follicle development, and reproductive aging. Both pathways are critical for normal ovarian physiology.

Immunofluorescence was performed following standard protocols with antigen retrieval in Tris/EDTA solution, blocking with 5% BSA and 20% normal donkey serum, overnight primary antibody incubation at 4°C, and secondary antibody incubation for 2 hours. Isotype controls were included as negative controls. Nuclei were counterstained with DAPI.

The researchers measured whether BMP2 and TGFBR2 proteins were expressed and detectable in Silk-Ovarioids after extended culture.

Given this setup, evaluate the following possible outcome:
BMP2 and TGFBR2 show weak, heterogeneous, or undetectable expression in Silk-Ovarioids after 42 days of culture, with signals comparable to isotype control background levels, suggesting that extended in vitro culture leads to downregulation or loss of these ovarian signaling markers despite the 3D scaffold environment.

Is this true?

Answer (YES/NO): NO